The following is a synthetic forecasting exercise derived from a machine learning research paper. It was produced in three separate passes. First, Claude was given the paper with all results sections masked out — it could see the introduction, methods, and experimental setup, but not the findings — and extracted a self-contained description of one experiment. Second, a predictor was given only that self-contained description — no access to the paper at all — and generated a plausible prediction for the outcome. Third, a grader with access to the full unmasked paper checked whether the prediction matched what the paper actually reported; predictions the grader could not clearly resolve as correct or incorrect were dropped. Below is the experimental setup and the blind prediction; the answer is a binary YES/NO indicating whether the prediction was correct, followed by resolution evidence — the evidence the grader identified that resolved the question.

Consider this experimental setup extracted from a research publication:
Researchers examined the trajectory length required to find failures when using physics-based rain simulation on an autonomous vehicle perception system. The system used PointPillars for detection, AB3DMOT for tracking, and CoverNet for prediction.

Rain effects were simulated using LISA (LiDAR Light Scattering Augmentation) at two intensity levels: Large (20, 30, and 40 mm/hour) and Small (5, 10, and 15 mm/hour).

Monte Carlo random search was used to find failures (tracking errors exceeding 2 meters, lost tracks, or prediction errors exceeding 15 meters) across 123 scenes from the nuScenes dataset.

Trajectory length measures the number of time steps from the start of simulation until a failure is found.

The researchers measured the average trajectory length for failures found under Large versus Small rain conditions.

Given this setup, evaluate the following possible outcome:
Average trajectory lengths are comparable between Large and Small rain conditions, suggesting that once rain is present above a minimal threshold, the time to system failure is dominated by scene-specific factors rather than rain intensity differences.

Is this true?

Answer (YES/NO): NO